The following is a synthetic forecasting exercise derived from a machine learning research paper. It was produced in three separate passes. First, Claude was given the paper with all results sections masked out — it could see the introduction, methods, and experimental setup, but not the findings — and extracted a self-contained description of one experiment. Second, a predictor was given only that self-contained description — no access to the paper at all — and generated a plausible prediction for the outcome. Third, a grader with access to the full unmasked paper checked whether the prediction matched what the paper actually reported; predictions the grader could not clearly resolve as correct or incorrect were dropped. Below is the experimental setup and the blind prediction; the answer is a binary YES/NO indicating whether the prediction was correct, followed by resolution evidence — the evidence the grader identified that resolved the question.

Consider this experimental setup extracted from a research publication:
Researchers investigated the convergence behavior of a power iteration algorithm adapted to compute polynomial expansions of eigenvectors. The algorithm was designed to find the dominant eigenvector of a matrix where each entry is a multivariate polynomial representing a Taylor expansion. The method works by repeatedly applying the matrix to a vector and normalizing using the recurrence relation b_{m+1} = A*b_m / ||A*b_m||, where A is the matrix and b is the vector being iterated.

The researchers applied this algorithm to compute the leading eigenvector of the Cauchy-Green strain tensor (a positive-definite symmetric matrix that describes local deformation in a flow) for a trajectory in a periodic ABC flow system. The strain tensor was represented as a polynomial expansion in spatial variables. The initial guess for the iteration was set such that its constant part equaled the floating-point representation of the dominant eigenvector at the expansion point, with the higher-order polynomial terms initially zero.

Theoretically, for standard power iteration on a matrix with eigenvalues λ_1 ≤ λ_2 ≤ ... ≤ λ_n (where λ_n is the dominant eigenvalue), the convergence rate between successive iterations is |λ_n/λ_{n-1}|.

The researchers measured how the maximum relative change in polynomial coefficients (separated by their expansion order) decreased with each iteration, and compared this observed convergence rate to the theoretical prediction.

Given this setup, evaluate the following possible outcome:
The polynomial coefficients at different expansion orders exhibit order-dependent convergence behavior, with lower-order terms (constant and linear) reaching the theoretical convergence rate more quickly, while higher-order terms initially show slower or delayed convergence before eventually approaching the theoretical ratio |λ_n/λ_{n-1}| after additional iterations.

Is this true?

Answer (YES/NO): NO